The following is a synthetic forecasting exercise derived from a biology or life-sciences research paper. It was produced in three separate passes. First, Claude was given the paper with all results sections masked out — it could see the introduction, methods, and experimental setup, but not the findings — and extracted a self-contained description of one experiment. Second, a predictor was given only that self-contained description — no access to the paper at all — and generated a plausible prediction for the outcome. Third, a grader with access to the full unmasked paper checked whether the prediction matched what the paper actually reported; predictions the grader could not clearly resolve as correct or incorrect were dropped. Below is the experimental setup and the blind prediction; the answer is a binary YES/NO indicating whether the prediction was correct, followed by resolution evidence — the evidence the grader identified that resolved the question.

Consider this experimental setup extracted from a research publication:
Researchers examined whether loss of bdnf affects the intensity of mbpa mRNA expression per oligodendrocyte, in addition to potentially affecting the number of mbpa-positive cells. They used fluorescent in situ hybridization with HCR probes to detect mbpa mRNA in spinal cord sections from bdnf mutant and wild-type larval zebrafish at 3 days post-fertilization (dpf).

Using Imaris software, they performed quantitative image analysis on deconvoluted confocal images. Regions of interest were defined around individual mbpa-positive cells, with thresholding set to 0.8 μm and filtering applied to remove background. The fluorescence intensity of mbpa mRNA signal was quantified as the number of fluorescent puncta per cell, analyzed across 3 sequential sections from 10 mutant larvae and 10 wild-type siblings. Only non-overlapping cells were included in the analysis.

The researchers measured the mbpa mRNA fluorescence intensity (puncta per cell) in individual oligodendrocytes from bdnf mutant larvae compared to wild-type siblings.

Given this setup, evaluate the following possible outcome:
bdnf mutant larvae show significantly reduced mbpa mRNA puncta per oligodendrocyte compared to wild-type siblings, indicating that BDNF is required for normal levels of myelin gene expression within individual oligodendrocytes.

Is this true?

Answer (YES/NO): NO